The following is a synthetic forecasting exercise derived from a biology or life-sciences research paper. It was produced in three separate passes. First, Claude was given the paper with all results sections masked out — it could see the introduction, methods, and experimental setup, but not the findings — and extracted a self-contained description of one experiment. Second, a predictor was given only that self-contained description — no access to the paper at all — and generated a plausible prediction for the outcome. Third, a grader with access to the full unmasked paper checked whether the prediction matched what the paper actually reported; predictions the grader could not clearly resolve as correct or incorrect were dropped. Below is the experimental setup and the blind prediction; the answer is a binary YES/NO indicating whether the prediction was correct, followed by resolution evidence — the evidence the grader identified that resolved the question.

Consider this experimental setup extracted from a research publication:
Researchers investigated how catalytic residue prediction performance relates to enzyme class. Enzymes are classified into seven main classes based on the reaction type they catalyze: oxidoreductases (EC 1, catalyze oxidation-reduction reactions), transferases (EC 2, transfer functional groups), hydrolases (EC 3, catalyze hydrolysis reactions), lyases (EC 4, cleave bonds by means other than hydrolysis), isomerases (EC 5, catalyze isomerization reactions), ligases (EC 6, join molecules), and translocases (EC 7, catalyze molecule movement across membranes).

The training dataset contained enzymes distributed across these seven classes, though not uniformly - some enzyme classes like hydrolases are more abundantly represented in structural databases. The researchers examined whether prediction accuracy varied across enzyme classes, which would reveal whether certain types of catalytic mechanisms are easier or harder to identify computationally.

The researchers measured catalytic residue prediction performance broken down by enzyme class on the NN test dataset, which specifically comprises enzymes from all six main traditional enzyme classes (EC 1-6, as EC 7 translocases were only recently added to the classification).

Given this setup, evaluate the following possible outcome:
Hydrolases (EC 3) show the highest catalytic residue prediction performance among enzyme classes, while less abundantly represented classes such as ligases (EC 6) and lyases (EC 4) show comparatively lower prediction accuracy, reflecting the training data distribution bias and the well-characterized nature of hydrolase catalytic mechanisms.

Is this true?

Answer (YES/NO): NO